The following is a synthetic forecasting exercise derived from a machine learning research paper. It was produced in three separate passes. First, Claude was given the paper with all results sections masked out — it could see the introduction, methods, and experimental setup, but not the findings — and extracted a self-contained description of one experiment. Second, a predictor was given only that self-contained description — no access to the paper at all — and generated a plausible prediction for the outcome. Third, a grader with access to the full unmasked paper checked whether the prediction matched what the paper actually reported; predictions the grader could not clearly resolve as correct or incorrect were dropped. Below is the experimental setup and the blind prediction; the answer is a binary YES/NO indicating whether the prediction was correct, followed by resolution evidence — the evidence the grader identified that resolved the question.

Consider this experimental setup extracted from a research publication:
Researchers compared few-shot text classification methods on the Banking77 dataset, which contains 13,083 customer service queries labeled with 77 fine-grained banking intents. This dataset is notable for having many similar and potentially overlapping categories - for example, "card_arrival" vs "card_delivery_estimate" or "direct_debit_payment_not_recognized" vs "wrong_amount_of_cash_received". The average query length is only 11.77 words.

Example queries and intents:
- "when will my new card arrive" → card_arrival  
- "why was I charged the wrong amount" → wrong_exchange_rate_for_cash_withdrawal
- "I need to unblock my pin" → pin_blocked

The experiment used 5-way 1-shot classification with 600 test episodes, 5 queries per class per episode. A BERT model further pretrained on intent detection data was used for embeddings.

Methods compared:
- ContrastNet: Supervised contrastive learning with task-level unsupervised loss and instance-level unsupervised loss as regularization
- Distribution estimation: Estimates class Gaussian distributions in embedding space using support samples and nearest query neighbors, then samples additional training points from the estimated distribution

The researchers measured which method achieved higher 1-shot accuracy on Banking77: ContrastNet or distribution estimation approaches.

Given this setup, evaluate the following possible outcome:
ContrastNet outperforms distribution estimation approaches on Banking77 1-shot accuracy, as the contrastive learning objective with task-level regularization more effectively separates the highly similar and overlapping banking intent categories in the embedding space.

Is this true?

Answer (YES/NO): YES